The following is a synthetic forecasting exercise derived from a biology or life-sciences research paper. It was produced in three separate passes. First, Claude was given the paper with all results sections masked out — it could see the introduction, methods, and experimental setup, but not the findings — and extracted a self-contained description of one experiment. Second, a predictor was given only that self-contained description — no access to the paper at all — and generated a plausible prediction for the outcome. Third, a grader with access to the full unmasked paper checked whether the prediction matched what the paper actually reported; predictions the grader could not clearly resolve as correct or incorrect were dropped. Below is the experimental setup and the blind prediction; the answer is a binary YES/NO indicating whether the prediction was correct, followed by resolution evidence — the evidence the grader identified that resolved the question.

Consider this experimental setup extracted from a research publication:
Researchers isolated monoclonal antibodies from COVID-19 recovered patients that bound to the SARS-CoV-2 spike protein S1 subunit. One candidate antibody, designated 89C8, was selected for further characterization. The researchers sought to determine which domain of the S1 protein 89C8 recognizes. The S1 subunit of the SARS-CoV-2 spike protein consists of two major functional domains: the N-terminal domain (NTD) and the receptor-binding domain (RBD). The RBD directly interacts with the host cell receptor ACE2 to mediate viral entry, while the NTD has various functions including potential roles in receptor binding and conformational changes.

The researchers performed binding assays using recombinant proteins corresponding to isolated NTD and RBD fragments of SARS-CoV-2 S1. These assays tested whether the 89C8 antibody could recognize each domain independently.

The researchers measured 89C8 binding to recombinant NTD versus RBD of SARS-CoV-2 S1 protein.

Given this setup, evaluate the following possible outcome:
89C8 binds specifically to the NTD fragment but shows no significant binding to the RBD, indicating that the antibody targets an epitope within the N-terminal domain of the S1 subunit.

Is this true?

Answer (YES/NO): YES